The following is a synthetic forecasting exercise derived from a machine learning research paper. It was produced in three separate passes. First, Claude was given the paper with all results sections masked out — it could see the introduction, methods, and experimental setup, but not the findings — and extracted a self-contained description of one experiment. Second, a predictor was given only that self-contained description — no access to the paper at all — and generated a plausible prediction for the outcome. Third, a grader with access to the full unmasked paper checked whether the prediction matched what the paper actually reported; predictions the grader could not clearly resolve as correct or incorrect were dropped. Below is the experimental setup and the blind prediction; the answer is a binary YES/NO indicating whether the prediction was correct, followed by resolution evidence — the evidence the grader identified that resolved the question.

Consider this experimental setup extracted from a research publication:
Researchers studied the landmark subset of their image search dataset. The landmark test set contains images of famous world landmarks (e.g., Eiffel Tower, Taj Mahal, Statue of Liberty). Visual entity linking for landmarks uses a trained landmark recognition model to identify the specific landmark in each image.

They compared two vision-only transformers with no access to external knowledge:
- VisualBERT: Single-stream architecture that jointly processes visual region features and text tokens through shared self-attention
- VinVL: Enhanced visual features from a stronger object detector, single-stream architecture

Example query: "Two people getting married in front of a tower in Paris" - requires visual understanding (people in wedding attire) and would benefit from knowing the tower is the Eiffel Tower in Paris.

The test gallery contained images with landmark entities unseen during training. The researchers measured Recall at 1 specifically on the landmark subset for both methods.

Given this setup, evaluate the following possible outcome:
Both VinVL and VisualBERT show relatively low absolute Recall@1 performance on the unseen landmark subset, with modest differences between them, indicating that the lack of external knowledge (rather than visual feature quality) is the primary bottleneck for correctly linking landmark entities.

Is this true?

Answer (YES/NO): NO